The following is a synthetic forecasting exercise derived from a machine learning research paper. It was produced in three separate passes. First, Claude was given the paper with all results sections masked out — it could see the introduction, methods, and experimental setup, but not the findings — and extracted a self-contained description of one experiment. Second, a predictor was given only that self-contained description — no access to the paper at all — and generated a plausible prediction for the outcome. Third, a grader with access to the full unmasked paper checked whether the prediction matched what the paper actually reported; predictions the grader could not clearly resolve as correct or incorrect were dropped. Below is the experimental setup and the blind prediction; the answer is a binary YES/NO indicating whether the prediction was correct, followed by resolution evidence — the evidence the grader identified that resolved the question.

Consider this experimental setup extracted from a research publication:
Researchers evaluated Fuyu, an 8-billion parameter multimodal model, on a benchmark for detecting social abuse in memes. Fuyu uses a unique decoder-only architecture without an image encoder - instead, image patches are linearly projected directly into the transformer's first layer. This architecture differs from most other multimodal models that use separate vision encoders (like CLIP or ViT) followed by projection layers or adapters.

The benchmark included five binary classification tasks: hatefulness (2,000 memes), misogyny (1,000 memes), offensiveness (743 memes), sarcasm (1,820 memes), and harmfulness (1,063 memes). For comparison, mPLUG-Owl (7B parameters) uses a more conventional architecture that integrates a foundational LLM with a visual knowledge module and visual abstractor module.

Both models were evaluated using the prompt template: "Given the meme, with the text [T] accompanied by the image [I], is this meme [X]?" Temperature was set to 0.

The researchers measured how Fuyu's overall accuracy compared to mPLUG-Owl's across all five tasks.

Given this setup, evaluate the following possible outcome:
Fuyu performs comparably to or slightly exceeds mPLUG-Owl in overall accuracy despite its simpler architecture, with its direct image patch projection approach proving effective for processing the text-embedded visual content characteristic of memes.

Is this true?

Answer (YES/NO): NO